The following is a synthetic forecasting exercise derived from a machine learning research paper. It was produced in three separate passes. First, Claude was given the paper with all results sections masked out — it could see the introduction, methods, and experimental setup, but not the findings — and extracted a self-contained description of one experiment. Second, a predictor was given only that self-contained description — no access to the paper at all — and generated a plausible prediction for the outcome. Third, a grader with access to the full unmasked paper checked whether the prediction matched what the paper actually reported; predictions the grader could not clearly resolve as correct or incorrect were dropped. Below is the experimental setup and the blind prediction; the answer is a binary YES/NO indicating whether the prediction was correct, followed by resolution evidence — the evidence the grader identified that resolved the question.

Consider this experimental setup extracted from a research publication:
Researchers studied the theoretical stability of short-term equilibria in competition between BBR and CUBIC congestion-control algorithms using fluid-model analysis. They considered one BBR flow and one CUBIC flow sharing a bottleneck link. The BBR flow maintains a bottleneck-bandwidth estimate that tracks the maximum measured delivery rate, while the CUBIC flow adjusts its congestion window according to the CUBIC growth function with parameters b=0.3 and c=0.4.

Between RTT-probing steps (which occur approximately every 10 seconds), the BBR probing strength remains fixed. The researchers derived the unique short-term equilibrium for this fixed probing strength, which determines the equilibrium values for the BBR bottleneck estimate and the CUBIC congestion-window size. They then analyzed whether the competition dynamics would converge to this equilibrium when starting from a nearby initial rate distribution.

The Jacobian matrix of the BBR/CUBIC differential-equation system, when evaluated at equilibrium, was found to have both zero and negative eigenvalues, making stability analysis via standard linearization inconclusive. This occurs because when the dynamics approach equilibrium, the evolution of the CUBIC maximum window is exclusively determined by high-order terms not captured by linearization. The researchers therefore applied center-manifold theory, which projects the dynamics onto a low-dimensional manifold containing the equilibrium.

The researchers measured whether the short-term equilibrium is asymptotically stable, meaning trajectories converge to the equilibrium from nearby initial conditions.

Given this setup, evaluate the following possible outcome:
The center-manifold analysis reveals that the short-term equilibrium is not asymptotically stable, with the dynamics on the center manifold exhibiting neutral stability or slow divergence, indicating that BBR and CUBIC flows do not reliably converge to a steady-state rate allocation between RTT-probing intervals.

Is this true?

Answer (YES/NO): NO